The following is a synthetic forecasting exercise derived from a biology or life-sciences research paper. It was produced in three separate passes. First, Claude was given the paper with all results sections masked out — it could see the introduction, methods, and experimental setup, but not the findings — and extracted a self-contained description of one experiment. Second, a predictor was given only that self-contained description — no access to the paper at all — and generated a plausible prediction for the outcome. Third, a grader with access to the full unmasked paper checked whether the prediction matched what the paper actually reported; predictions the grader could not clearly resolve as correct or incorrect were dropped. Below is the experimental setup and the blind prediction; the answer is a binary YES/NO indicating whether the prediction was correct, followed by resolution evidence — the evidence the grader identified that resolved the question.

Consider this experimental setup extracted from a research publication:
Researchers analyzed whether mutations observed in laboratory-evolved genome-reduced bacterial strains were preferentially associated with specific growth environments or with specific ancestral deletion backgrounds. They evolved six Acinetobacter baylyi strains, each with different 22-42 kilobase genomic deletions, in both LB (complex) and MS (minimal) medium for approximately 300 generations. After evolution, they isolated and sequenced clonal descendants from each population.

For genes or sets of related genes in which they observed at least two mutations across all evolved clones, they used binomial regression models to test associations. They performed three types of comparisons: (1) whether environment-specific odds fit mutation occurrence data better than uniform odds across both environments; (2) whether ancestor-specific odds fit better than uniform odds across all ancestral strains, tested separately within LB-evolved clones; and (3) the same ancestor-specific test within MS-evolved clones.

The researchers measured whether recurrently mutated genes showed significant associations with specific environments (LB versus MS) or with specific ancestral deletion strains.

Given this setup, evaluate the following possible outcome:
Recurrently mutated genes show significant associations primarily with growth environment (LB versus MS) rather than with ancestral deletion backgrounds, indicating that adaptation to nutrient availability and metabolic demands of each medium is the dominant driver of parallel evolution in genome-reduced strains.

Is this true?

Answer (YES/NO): NO